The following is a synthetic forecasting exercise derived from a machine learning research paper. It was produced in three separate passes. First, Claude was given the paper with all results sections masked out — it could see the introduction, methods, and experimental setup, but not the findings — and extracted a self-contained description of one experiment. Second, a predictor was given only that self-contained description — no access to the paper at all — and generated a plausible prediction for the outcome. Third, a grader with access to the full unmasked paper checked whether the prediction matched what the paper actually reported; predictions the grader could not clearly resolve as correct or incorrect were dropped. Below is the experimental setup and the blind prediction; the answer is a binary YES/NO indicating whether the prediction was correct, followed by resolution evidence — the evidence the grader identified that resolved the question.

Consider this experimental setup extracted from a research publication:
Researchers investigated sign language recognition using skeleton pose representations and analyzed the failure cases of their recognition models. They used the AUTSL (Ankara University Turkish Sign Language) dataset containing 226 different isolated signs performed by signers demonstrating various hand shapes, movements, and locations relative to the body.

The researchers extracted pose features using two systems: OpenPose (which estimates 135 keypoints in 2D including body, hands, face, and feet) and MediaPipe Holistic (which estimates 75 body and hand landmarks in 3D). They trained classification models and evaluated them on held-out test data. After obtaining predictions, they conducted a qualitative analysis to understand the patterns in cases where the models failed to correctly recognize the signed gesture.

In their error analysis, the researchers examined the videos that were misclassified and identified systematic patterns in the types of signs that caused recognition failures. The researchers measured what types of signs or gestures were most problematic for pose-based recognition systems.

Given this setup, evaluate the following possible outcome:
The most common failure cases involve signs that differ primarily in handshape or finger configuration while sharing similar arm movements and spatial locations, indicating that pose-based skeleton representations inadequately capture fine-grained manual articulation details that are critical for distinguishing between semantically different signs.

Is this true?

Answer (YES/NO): NO